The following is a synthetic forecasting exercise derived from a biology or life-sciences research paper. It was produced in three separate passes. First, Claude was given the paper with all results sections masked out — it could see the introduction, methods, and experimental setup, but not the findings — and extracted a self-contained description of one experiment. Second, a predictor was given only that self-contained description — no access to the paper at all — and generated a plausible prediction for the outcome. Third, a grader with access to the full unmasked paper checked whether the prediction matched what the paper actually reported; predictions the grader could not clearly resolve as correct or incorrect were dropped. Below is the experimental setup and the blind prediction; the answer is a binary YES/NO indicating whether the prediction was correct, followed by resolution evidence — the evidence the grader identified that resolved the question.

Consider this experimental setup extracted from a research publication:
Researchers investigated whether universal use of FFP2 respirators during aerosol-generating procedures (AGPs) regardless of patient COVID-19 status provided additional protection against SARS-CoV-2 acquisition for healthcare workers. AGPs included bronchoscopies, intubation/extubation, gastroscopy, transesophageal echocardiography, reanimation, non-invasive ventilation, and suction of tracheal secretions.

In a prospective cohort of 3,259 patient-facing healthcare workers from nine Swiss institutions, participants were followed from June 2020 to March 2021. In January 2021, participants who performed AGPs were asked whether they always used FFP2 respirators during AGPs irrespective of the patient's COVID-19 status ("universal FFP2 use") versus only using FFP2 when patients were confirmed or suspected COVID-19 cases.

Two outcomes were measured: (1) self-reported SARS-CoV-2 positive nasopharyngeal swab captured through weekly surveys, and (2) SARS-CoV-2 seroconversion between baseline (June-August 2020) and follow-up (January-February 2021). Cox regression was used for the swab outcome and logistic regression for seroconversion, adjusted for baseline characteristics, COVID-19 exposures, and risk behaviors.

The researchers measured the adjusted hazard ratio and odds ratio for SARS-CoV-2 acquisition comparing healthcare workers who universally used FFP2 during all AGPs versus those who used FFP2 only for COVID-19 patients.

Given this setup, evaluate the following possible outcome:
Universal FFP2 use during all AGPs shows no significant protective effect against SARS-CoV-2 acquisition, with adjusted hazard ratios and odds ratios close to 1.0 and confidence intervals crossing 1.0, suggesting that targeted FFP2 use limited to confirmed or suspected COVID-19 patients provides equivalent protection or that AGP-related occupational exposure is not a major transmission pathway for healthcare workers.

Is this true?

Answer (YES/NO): YES